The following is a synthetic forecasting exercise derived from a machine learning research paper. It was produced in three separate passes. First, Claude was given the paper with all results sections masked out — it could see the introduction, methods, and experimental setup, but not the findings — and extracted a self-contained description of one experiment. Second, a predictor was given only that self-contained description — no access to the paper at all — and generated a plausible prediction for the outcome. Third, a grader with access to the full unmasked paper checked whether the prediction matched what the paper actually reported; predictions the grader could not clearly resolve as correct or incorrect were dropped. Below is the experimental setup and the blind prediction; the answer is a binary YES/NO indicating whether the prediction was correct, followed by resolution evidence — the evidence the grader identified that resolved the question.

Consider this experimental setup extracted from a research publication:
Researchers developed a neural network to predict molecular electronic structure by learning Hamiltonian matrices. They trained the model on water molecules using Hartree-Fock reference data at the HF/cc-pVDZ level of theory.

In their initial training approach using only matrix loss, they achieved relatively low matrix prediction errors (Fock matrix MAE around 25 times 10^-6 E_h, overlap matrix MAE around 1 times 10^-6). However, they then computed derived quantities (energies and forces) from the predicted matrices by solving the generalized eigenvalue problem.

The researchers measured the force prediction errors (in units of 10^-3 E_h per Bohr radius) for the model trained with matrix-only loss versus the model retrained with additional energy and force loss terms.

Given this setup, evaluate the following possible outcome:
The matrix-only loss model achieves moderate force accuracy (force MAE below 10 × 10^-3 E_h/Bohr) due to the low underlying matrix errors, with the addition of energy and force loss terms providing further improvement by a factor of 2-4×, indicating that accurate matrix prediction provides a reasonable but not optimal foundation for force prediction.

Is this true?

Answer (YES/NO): NO